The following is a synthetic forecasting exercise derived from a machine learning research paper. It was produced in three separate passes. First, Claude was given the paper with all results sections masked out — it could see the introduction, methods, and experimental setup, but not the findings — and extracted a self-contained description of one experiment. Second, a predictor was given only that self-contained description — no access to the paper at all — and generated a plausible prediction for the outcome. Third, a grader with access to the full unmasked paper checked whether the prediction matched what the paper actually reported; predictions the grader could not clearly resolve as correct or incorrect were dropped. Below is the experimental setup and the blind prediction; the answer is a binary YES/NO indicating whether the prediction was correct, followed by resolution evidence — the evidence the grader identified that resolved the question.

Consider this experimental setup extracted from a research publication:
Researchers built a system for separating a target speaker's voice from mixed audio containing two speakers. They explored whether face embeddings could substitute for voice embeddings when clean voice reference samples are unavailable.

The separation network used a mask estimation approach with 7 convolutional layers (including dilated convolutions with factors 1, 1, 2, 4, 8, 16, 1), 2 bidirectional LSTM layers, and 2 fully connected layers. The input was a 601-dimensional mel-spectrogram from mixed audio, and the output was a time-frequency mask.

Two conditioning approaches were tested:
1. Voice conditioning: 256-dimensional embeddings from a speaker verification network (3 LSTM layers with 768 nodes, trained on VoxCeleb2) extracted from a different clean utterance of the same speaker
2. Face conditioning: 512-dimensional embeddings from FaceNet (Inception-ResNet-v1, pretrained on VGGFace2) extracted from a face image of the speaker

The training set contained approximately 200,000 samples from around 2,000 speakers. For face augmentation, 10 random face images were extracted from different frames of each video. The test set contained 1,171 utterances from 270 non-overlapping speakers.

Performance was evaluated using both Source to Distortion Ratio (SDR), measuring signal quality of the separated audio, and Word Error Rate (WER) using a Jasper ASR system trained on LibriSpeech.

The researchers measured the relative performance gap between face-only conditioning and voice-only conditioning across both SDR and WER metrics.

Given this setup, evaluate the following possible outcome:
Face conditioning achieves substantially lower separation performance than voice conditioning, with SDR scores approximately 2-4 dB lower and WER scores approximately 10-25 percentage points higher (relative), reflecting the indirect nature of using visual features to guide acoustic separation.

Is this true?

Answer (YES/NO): NO